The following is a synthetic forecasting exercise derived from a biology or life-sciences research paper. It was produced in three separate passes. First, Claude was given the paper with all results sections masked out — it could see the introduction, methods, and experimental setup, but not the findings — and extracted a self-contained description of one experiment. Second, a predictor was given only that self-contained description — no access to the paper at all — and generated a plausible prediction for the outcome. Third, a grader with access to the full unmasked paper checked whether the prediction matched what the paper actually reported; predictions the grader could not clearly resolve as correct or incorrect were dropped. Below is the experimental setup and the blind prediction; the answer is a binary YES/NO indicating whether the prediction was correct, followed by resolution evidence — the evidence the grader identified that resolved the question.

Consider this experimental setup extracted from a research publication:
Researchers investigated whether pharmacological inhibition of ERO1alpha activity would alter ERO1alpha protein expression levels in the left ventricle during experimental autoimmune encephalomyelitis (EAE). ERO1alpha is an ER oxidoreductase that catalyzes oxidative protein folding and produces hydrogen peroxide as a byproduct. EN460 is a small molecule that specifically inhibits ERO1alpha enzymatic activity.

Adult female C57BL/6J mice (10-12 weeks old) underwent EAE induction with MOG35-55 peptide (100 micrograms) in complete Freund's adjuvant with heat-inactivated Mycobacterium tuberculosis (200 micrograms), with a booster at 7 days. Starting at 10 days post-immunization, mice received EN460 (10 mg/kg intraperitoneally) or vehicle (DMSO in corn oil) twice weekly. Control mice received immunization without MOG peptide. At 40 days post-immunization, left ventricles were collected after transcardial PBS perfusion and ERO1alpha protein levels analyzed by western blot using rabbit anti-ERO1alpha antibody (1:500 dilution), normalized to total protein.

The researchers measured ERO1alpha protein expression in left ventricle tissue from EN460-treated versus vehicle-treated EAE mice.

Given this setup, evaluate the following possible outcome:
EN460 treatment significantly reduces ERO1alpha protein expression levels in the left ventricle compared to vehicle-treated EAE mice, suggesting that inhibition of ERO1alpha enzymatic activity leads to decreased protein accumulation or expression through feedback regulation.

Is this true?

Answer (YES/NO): YES